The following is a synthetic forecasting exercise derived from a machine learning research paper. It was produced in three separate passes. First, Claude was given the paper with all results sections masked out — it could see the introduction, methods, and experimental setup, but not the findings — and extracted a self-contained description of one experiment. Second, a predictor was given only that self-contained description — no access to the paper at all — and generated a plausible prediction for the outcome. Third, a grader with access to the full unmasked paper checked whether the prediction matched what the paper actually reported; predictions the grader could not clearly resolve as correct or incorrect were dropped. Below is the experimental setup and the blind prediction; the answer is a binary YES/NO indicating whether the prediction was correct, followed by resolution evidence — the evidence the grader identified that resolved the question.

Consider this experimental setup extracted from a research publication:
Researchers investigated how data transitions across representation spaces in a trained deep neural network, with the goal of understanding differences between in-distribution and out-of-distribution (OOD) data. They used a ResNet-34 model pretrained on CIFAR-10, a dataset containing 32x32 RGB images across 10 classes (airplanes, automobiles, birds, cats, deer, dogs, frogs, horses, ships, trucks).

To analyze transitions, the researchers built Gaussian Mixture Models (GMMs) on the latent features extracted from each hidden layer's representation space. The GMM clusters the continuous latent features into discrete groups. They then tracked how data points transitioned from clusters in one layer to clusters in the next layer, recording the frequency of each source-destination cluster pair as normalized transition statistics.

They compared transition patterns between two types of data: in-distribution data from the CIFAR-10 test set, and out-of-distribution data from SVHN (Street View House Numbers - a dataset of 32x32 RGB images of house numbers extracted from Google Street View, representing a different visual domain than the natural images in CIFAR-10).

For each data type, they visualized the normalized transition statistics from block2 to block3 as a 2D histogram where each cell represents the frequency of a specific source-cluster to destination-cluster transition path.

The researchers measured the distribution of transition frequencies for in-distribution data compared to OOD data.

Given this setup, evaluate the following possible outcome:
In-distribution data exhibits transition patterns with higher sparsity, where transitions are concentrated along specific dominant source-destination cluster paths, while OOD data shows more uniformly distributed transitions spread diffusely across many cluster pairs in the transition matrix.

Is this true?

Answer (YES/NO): NO